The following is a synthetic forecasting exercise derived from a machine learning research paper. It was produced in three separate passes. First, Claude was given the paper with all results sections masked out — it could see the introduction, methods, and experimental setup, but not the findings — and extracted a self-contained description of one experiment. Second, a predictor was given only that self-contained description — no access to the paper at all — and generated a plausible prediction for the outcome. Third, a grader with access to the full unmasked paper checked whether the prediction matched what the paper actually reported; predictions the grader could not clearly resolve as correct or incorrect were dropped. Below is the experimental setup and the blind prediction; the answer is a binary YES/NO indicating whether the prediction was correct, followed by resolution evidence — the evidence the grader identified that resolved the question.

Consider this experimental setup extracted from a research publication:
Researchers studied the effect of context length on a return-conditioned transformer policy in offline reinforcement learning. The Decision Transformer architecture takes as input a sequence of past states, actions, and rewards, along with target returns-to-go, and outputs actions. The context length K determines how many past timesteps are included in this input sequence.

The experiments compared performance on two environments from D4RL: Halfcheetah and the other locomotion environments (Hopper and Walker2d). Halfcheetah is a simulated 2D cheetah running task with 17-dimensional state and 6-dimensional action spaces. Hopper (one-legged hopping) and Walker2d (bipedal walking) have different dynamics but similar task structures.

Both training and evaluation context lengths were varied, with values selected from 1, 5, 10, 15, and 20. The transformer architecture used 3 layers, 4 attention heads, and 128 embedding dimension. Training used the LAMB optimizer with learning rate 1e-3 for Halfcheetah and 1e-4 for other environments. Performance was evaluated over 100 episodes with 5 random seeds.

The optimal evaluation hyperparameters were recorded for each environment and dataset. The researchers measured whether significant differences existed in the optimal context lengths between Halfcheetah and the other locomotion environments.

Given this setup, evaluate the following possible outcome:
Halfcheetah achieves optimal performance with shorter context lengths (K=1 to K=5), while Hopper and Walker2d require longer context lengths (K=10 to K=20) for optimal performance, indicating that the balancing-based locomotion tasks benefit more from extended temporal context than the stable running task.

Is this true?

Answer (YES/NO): NO